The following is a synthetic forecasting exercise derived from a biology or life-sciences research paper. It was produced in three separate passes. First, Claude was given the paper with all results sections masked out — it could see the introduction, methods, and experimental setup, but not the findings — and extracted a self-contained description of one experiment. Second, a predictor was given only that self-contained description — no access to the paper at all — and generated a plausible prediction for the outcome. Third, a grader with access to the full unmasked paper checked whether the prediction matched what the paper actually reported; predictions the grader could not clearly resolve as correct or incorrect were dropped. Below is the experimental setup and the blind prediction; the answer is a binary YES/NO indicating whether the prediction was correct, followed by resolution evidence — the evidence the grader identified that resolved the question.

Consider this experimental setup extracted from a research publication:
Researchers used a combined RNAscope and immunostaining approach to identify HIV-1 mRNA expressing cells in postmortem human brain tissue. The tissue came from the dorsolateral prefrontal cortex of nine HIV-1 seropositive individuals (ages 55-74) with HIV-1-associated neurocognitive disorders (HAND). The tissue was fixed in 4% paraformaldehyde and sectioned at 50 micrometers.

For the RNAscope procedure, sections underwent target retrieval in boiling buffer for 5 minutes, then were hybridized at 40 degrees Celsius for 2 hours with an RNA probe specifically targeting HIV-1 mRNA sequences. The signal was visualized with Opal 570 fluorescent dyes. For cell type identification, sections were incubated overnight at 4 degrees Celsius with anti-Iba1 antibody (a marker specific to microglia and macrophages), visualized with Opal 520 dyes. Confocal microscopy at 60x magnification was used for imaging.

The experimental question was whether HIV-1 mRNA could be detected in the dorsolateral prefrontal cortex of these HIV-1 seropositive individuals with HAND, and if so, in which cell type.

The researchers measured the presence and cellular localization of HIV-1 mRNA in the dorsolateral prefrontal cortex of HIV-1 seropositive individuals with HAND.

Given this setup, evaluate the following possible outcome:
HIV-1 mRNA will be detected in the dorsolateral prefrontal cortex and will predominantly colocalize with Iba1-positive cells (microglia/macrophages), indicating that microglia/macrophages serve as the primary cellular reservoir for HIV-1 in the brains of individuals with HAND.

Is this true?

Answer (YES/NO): YES